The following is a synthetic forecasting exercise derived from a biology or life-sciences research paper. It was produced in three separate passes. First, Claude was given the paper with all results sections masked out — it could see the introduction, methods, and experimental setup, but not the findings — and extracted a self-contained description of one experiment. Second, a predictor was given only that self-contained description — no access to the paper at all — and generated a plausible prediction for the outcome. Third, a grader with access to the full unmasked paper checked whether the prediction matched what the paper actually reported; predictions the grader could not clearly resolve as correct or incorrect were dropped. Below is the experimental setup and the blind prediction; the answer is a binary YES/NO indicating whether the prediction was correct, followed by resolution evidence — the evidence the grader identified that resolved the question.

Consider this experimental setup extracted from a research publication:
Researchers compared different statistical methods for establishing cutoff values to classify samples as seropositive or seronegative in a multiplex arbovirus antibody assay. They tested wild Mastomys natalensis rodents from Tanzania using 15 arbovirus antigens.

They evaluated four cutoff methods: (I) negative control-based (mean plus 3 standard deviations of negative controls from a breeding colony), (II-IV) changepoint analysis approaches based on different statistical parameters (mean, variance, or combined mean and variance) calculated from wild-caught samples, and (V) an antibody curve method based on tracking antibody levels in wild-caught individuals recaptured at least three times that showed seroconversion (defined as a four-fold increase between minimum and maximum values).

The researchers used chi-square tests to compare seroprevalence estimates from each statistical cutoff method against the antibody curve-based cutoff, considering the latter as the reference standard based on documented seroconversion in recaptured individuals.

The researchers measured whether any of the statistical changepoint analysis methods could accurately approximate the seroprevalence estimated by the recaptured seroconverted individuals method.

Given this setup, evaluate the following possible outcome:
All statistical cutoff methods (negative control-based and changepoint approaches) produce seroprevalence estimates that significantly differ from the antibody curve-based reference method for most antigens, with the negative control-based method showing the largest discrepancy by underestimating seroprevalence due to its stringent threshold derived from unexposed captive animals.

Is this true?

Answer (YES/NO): NO